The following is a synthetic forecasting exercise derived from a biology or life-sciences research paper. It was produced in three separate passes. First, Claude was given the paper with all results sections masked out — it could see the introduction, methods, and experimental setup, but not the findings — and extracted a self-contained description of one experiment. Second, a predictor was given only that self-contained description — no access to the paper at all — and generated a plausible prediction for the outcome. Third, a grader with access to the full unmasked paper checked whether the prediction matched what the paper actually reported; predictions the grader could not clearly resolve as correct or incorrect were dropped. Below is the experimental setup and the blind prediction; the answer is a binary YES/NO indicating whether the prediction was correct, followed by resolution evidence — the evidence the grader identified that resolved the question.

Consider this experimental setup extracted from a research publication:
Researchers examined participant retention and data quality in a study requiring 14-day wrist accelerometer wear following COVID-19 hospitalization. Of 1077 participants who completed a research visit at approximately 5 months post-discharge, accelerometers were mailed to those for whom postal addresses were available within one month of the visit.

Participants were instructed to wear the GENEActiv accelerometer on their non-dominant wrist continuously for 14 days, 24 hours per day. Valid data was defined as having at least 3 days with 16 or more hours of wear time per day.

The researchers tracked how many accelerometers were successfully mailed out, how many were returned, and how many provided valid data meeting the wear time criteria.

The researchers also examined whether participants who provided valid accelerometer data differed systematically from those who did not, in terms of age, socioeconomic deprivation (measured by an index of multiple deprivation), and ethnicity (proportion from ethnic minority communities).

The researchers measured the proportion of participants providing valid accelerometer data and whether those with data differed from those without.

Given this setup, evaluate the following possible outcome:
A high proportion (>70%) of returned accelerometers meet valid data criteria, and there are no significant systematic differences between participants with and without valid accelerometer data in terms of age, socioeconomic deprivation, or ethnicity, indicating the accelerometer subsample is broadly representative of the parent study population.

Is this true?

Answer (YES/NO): NO